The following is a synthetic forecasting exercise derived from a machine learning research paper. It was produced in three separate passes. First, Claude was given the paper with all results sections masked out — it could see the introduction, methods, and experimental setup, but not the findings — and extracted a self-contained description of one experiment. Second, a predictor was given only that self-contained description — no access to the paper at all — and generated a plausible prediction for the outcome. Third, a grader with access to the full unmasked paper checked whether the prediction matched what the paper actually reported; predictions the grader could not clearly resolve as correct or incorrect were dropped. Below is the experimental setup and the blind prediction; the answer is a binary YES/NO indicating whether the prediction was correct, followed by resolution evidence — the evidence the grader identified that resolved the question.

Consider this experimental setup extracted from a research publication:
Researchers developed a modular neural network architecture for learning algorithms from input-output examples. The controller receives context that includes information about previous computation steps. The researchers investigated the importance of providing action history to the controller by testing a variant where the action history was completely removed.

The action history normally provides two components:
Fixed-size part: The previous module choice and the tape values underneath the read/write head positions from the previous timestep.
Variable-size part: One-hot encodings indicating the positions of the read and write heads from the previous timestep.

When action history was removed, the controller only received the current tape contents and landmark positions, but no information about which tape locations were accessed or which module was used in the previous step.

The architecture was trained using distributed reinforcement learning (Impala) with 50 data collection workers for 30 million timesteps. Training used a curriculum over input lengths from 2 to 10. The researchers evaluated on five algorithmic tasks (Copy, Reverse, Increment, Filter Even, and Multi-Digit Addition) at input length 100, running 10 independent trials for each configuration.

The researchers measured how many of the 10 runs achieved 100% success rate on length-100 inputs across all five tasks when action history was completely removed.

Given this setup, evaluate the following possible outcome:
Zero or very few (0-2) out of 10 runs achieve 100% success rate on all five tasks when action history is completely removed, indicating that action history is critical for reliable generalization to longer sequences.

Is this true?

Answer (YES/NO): YES